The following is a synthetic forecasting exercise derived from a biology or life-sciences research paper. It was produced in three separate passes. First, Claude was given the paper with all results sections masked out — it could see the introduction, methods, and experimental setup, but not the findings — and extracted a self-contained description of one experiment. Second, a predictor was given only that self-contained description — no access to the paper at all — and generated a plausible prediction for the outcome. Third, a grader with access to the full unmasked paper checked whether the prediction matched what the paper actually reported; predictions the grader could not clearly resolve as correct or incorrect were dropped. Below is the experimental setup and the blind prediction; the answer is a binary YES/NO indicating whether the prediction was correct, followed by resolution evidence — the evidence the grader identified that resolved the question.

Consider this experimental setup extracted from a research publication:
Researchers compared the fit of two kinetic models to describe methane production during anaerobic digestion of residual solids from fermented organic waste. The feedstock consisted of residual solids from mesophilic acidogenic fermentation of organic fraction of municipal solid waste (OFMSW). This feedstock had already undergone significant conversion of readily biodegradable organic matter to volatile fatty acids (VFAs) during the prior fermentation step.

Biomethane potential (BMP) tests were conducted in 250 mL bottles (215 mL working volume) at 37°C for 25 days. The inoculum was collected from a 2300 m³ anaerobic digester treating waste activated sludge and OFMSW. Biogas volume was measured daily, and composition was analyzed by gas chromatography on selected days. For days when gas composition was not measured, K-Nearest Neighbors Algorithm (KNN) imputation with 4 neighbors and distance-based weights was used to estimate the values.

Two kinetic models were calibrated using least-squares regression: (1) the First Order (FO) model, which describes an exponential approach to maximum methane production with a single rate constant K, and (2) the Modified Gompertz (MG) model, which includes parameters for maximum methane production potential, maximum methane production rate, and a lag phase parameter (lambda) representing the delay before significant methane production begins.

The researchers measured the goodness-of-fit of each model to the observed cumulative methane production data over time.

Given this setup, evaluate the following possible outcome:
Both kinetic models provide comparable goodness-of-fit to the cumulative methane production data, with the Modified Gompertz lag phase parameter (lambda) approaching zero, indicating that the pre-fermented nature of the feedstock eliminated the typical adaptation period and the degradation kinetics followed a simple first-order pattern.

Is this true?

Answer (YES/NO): NO